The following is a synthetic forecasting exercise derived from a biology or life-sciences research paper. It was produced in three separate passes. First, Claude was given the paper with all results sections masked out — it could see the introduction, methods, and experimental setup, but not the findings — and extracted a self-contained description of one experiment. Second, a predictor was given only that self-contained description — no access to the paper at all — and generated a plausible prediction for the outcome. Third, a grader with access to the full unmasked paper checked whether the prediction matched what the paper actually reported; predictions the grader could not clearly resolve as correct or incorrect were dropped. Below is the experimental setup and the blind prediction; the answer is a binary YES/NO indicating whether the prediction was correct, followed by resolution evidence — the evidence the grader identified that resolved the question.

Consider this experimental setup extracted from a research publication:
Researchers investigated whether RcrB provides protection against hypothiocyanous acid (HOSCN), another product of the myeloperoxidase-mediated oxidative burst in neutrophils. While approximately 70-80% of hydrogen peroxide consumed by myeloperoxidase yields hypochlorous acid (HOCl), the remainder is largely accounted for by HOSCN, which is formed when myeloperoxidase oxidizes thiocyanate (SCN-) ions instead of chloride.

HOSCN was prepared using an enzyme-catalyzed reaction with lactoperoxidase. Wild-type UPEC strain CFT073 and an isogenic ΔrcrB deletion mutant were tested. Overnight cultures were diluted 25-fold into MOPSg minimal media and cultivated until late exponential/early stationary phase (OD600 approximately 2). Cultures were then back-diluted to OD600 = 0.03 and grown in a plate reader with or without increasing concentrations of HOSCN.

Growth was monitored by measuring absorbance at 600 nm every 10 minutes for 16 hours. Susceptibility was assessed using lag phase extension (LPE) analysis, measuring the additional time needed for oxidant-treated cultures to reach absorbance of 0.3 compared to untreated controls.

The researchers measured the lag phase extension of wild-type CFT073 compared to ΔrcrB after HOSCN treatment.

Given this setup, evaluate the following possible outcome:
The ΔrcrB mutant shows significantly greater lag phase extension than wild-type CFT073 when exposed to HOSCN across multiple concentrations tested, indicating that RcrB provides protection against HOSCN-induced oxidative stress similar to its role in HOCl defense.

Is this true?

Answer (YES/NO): NO